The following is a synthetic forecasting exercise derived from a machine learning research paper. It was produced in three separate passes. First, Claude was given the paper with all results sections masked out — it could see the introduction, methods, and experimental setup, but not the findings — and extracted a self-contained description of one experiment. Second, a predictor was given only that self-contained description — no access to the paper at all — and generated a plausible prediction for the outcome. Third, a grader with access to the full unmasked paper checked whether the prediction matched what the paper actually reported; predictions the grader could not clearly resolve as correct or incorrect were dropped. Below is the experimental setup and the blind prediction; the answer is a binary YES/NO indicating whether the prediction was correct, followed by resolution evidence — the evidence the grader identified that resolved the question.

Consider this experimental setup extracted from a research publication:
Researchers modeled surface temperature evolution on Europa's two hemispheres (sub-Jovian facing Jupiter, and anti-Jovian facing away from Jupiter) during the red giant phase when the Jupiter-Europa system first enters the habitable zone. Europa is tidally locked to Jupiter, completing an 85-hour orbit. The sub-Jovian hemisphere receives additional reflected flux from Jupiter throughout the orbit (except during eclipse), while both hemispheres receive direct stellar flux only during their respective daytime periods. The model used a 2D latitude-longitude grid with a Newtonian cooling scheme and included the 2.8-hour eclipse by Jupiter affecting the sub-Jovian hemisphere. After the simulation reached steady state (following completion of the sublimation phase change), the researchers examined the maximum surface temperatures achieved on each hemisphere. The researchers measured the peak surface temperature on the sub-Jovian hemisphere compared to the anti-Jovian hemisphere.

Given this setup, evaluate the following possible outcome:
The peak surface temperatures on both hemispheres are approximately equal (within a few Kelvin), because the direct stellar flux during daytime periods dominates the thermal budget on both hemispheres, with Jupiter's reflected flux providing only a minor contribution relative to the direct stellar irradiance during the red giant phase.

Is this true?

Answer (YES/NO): NO